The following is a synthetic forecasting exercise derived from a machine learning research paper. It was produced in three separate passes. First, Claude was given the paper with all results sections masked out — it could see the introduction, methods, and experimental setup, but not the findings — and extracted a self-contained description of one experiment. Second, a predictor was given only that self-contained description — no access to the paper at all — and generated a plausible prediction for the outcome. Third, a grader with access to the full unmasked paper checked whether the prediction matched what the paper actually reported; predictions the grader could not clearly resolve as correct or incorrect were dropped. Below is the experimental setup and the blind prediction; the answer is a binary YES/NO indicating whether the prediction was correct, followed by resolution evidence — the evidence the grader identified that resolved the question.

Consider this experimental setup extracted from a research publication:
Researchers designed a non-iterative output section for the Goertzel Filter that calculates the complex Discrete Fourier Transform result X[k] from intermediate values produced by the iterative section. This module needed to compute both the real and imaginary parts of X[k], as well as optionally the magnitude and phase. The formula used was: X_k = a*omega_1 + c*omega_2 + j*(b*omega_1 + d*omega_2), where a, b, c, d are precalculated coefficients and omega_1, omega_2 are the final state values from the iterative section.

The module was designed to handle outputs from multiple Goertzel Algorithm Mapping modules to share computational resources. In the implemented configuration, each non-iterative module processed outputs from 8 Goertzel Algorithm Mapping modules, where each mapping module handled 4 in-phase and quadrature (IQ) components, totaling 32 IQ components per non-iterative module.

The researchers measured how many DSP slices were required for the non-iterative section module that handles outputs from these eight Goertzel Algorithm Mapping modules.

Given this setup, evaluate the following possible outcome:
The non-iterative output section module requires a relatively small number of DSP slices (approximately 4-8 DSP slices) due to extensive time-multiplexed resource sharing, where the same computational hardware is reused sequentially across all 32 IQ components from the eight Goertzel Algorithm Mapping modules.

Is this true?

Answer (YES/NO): NO